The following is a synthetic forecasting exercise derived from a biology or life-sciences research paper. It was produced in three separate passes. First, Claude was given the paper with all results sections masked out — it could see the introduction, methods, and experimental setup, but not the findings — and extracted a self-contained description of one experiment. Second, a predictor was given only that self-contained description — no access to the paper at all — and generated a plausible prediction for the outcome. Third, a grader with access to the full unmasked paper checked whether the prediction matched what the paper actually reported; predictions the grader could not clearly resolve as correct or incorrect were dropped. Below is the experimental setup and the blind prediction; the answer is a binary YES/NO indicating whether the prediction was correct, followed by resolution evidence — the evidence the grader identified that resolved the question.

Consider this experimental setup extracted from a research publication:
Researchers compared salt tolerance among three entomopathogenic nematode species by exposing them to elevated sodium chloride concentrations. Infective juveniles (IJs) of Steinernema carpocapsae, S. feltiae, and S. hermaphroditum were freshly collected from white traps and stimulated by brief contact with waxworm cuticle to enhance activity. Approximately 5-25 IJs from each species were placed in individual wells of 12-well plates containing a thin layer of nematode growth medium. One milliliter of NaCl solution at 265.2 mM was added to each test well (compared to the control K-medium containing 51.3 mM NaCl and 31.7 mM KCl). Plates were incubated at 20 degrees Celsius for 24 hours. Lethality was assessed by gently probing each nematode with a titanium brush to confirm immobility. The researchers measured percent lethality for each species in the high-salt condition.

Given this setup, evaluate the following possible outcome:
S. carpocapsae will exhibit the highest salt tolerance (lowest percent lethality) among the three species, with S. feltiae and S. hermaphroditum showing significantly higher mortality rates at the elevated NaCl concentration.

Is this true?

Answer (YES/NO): NO